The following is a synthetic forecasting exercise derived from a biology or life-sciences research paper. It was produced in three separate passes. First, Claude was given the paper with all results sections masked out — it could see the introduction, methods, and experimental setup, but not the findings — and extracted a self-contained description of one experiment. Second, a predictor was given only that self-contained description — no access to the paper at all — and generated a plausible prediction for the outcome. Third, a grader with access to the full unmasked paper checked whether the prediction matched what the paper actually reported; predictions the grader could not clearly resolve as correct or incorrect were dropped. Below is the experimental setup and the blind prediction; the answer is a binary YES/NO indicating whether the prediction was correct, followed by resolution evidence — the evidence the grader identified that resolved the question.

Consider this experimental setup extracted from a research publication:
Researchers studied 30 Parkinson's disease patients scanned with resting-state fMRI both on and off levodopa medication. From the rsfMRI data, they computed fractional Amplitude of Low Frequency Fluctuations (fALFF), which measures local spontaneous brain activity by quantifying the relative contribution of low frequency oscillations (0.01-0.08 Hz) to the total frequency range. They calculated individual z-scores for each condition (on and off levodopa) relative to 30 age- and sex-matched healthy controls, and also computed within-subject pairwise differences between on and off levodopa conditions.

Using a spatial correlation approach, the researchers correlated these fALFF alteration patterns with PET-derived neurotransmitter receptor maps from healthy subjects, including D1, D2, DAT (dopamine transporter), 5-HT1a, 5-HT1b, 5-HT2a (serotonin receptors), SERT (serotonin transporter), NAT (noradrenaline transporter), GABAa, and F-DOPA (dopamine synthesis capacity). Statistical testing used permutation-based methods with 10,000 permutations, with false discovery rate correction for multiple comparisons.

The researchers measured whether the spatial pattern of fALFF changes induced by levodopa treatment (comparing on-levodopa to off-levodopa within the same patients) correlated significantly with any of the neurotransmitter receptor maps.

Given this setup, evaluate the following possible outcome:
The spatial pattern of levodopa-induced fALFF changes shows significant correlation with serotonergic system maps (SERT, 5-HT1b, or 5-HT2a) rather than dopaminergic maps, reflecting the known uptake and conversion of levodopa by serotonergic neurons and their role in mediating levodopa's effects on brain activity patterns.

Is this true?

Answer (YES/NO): NO